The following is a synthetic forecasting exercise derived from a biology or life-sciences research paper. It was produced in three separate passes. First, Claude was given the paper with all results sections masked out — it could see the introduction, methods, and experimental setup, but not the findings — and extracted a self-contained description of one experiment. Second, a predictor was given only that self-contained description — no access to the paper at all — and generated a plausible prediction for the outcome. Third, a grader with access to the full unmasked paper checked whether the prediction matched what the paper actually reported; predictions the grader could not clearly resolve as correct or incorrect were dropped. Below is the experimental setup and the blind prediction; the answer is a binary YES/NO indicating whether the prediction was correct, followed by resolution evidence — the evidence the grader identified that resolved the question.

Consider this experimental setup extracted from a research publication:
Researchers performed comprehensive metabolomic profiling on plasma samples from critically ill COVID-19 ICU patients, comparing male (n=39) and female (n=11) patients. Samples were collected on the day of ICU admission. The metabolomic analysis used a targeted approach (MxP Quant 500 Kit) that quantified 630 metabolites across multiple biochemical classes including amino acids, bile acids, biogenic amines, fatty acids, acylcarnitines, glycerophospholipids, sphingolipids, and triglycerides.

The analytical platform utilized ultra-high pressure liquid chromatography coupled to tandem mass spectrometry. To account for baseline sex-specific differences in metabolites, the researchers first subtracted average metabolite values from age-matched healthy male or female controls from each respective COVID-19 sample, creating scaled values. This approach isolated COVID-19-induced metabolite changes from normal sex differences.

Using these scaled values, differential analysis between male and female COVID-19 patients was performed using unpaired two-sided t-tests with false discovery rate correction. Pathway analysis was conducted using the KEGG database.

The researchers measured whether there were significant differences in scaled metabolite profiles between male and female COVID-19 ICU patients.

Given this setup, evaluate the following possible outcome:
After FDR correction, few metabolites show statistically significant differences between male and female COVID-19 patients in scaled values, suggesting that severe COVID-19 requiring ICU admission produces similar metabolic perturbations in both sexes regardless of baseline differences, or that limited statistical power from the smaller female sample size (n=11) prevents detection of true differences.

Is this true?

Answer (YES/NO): NO